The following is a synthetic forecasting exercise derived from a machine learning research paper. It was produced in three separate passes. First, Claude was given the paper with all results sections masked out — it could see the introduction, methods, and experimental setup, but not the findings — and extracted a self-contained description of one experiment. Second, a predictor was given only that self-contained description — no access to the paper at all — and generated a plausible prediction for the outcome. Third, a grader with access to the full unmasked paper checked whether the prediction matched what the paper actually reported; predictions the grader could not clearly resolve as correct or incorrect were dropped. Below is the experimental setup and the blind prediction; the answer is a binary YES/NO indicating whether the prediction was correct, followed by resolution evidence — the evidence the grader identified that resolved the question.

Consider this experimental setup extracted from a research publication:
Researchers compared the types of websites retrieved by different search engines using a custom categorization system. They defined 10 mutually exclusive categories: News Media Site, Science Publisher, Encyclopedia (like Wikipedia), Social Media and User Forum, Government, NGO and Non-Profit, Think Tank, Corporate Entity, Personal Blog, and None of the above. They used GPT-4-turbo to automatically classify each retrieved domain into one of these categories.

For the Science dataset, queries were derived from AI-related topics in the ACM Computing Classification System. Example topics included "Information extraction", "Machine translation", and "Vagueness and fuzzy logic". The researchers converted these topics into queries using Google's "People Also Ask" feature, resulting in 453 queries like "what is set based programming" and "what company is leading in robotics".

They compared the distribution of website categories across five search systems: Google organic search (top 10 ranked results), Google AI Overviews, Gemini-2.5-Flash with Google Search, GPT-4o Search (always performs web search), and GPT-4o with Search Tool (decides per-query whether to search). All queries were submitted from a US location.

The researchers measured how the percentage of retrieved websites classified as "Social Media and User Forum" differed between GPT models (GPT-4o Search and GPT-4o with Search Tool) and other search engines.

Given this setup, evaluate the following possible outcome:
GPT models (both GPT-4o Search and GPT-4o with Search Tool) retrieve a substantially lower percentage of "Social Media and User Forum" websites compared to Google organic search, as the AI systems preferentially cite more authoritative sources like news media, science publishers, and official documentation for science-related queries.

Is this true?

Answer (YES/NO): YES